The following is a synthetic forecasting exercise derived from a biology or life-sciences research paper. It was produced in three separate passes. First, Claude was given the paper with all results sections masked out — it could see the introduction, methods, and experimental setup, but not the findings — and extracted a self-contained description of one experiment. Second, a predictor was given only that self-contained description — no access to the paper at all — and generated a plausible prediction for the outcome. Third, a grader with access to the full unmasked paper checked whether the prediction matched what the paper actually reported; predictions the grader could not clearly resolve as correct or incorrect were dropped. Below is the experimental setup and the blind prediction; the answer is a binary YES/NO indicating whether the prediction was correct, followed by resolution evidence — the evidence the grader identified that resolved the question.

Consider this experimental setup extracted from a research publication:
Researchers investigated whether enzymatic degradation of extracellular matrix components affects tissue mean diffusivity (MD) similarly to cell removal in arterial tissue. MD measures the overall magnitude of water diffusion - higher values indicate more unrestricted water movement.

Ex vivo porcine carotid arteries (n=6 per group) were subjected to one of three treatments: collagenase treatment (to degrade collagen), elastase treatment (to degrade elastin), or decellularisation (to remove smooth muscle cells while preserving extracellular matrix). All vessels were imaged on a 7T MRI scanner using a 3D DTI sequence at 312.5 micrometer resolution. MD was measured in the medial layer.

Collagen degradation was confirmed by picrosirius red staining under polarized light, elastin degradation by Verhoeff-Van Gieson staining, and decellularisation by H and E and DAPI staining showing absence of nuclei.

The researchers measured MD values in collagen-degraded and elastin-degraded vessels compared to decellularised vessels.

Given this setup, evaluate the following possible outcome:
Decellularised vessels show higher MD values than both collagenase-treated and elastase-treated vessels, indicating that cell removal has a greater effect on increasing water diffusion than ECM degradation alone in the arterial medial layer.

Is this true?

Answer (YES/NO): NO